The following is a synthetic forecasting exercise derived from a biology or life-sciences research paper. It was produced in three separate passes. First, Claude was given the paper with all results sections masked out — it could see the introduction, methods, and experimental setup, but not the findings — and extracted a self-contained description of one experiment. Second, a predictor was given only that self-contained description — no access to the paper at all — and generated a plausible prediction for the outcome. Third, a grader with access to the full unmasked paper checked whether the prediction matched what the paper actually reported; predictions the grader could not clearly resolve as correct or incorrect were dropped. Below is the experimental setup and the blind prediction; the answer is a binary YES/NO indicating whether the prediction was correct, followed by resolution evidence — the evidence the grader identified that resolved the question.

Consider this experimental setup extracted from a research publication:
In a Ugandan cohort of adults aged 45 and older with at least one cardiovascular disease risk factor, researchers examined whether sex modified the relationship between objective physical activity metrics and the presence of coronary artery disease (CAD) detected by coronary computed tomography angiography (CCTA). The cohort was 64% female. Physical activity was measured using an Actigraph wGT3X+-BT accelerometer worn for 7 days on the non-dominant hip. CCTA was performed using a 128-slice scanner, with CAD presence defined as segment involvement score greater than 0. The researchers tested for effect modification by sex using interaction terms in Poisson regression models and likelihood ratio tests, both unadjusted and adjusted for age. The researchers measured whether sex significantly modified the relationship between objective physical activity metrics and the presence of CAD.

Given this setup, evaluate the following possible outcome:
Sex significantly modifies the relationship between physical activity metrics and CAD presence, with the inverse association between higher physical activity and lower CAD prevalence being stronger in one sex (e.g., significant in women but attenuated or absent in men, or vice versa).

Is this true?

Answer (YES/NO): NO